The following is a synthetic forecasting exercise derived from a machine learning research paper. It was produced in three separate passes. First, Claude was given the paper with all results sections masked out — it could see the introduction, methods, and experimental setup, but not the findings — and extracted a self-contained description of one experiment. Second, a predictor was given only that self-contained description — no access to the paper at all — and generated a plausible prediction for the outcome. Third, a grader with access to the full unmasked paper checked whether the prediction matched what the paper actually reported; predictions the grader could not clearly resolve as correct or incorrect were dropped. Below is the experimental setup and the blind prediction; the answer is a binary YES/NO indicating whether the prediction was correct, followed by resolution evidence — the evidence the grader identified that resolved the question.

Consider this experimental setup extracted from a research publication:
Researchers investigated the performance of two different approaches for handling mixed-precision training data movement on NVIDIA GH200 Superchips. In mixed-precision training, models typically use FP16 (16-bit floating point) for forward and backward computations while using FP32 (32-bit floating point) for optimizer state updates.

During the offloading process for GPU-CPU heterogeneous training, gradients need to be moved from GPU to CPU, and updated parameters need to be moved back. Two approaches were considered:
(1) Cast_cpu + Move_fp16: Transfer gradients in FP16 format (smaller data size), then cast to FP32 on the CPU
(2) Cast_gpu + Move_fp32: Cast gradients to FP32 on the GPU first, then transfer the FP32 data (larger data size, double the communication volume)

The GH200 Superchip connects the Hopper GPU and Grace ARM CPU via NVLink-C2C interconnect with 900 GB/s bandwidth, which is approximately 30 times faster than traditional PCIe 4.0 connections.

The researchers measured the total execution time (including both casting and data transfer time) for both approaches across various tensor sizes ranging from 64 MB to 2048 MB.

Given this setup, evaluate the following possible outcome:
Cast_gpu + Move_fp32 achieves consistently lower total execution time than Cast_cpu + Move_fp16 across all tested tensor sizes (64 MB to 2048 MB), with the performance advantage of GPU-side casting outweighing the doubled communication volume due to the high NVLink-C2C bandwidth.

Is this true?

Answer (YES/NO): NO